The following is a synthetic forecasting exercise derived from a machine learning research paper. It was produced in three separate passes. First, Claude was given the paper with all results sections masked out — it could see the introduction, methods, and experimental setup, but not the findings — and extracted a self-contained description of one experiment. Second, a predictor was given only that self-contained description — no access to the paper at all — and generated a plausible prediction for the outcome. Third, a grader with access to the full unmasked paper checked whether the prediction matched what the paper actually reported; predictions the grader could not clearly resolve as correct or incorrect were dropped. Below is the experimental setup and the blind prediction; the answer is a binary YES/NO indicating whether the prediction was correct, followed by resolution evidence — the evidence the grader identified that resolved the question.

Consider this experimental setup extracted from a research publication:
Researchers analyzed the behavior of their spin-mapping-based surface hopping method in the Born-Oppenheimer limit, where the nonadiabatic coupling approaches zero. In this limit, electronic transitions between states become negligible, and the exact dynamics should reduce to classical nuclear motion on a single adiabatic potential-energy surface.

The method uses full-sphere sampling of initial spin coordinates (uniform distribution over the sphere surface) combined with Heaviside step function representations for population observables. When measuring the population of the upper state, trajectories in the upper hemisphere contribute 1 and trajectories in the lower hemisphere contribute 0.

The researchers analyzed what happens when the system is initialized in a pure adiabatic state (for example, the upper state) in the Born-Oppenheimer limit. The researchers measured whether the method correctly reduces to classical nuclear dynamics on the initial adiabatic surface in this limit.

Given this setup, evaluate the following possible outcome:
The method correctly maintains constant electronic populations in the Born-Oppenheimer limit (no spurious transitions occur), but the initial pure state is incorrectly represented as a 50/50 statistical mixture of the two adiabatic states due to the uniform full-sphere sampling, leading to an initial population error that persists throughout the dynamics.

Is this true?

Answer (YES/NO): NO